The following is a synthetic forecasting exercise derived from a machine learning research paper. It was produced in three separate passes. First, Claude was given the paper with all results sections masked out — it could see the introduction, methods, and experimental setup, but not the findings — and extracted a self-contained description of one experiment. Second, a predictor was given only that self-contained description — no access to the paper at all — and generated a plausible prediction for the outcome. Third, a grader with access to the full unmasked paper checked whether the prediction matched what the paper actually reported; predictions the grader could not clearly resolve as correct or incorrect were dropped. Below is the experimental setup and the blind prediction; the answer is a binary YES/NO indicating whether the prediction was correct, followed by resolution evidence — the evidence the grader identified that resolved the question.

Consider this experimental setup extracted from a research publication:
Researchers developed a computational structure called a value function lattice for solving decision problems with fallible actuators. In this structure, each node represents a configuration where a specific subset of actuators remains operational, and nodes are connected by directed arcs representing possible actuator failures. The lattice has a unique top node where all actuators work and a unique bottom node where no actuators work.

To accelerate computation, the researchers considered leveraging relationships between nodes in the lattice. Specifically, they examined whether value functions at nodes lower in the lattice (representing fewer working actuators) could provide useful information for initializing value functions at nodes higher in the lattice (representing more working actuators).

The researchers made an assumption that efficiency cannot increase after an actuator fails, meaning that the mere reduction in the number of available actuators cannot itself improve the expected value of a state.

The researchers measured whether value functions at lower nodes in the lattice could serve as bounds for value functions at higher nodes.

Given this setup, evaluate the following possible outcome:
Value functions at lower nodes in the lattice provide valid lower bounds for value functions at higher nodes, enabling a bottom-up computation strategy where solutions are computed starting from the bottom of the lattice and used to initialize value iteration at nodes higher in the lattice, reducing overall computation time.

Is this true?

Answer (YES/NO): YES